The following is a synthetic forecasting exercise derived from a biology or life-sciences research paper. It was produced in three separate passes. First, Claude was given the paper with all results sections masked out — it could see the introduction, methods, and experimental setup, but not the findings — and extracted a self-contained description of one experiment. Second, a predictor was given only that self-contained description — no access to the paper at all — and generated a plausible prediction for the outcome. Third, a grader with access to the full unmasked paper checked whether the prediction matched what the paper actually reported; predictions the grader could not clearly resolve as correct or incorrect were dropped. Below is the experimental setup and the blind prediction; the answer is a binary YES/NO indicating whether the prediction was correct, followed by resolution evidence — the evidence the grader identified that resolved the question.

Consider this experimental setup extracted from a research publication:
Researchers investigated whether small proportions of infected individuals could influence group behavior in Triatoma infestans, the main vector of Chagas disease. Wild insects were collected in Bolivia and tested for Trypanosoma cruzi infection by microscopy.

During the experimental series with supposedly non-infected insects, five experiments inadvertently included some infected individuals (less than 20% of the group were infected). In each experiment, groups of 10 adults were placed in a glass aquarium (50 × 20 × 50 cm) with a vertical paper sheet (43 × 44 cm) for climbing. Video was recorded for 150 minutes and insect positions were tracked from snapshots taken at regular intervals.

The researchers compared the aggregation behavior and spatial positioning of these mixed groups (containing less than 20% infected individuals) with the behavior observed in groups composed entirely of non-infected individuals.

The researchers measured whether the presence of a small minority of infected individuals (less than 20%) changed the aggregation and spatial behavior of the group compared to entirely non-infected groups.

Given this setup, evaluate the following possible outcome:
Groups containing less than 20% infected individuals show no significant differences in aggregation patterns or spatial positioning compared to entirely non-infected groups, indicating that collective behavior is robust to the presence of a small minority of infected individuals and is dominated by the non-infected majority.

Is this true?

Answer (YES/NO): YES